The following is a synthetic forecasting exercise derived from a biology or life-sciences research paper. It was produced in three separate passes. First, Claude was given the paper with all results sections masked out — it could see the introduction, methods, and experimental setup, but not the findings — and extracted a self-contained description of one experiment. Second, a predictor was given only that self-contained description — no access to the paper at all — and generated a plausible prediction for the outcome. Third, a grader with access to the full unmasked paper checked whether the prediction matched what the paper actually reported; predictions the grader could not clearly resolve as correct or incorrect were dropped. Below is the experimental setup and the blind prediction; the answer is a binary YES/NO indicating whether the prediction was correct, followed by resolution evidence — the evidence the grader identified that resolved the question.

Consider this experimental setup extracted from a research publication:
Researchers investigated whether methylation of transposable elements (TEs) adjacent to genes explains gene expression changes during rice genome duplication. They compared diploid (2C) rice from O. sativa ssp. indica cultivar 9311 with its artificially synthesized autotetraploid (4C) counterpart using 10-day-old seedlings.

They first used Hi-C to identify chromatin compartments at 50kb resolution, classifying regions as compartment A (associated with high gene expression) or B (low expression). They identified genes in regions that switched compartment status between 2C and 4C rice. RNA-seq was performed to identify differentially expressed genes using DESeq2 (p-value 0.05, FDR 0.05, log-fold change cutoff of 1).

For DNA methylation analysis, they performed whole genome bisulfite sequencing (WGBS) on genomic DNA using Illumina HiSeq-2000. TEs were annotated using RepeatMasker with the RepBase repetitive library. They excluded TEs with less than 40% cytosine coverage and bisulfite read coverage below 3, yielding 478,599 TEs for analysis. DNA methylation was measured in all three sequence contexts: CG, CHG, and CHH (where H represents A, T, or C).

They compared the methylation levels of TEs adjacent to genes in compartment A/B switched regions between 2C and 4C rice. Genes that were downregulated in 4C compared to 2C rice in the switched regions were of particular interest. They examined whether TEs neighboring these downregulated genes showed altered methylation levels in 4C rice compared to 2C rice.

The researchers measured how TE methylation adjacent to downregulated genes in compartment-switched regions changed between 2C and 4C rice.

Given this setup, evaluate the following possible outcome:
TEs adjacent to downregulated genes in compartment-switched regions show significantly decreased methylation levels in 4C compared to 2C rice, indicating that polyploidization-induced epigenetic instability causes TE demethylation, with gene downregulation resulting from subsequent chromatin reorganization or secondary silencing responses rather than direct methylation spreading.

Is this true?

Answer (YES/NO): NO